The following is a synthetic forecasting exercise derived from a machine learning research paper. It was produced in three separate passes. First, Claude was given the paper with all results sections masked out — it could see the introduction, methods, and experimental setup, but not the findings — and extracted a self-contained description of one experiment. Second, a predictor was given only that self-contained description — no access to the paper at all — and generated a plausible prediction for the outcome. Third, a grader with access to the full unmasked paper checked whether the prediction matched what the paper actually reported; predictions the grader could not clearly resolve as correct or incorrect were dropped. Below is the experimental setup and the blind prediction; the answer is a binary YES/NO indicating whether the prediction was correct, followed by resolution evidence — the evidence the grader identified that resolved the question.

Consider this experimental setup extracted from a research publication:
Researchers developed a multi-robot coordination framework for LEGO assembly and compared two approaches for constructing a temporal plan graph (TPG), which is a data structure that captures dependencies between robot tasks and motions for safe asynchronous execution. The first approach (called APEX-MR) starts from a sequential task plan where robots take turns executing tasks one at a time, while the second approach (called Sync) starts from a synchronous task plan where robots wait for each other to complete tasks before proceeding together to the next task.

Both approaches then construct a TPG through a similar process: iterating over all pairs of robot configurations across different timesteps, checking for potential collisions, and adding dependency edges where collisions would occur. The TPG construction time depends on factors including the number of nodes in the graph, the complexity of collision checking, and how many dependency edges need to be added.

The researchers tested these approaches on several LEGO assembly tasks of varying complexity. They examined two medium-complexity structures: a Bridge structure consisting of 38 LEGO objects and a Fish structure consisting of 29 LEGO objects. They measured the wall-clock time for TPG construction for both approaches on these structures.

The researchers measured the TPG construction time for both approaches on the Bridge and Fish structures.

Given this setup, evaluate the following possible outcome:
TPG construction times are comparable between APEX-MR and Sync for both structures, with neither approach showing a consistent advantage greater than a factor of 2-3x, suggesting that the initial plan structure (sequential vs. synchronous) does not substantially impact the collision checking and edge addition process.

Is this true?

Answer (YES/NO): YES